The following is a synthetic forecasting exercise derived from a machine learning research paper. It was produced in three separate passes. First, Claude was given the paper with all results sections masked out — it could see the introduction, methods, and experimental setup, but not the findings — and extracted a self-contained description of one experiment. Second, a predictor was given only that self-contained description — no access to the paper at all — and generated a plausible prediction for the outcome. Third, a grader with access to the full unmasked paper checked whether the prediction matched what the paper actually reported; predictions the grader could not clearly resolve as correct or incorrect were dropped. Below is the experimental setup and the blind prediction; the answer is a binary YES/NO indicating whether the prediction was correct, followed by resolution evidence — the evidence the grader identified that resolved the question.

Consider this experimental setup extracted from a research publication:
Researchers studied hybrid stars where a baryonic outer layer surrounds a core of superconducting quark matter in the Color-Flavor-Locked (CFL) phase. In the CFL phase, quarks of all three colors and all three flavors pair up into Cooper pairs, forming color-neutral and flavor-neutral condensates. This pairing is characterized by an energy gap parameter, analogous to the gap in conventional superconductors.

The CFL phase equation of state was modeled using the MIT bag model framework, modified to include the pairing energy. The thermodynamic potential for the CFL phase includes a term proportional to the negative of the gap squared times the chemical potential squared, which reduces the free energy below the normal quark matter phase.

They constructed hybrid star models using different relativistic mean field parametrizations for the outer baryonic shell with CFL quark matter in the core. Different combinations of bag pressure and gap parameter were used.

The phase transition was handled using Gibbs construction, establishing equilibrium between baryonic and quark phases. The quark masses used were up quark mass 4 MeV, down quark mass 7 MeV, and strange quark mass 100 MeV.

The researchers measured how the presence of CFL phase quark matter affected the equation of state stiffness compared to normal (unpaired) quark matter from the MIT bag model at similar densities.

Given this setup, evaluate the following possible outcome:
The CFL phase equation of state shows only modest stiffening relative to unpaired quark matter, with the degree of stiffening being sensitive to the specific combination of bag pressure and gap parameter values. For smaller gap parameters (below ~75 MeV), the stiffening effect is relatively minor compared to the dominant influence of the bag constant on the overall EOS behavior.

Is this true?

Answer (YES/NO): NO